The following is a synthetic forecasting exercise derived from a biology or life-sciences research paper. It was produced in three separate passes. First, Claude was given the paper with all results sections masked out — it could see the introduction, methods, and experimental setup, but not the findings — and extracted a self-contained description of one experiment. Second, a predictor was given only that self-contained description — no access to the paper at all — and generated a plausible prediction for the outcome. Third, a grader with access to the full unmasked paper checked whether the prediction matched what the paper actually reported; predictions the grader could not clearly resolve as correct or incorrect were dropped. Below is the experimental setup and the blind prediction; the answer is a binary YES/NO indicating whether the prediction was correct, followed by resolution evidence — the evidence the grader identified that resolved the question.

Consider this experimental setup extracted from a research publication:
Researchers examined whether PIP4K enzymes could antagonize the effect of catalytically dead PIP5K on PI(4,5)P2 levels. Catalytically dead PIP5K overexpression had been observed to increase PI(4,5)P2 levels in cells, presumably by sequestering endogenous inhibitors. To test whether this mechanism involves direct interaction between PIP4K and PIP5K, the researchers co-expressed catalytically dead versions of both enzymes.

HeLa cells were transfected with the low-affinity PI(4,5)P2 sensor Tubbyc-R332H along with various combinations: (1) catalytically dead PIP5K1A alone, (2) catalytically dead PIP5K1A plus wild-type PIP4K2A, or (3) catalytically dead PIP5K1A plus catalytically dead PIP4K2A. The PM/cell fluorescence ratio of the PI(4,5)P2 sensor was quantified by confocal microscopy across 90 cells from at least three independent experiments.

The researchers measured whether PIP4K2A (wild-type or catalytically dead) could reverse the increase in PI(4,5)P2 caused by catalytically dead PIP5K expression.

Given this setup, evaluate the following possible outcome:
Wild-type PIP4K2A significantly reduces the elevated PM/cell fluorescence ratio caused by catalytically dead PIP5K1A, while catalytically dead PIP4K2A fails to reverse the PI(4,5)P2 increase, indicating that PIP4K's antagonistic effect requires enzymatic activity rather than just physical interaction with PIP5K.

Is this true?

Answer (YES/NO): NO